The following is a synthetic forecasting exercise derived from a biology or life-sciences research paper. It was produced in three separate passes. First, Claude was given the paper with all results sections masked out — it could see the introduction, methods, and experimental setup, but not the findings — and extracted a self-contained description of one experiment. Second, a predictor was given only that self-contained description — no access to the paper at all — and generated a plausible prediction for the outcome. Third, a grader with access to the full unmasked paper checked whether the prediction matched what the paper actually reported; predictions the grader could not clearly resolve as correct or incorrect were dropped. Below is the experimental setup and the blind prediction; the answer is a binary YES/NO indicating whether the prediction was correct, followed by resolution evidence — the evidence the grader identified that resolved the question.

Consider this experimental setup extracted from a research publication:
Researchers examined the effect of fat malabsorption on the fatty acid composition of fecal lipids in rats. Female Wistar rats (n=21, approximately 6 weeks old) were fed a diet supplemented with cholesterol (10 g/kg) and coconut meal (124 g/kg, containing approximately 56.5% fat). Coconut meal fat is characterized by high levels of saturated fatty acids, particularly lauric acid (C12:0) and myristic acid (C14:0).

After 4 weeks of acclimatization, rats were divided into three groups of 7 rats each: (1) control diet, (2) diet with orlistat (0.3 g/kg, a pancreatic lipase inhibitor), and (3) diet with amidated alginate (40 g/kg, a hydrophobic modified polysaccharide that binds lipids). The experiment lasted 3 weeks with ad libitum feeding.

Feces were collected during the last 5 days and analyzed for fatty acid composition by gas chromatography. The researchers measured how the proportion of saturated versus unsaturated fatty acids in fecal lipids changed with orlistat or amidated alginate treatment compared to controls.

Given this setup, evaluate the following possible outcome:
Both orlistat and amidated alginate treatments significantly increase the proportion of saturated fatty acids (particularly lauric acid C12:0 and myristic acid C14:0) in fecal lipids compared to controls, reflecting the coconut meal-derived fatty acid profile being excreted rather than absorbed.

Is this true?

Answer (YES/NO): NO